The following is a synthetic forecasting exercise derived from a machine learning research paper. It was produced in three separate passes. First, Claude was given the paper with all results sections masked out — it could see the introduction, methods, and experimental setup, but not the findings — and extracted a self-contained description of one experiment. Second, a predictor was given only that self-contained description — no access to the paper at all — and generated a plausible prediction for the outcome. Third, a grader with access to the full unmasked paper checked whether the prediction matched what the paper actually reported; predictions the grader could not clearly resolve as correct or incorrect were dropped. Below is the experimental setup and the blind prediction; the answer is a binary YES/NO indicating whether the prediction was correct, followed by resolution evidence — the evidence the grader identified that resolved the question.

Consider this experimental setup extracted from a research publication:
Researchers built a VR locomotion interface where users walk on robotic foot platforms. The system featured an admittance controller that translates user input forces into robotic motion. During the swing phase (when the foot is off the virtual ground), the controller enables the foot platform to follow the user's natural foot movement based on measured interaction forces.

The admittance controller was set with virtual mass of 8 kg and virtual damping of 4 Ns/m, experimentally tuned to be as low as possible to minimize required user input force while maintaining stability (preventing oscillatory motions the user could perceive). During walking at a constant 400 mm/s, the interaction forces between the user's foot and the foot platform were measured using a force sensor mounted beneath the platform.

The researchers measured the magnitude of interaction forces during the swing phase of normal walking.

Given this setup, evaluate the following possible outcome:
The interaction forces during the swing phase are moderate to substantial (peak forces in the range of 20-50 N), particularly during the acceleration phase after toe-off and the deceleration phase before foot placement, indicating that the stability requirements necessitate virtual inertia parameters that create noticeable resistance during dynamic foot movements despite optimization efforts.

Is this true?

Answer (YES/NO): NO